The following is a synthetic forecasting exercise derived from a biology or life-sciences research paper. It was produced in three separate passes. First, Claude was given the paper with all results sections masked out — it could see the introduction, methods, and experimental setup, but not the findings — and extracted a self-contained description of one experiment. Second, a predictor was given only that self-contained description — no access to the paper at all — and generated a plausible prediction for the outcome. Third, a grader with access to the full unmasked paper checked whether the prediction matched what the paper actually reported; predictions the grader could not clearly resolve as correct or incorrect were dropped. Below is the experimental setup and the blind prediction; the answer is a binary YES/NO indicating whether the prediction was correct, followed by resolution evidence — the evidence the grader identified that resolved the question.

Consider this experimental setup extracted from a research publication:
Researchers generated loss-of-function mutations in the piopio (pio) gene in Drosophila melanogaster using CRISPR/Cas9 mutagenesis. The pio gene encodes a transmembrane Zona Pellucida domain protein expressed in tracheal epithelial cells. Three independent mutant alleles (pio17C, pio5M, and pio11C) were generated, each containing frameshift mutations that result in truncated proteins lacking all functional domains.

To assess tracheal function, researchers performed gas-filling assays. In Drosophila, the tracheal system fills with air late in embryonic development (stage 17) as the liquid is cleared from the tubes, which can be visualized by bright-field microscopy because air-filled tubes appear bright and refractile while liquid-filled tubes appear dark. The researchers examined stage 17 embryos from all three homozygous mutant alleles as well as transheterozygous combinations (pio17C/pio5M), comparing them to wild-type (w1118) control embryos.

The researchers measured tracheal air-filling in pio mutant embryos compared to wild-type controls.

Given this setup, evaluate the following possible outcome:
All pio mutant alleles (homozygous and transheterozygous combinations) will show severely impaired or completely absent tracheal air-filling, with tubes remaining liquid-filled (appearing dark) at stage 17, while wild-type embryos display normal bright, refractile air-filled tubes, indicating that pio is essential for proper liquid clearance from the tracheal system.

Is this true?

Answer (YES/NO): YES